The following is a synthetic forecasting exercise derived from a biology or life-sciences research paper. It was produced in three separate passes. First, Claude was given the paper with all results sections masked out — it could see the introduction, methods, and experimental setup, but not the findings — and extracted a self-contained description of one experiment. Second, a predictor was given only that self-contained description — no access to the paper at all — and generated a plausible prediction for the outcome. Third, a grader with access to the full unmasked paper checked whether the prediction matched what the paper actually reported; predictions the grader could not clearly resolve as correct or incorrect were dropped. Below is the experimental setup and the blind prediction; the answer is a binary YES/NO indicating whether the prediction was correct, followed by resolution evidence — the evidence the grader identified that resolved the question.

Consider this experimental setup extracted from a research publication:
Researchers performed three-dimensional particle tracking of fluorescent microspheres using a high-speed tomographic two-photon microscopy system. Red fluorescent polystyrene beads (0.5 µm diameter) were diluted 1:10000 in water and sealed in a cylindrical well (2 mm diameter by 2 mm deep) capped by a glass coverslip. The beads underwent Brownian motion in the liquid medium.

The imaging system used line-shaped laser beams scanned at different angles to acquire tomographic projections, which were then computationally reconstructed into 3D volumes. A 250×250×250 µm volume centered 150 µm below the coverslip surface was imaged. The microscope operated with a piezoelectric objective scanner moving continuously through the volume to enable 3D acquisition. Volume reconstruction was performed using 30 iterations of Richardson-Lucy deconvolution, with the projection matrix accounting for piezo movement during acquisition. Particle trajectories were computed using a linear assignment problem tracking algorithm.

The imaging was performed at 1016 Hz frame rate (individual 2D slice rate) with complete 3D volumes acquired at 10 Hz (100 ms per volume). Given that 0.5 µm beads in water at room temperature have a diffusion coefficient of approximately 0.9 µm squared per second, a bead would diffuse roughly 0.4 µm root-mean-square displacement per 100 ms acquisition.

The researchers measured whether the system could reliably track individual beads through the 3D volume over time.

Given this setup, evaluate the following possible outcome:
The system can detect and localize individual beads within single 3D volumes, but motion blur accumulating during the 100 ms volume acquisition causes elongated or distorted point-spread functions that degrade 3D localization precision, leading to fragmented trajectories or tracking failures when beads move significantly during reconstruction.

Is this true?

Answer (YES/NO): NO